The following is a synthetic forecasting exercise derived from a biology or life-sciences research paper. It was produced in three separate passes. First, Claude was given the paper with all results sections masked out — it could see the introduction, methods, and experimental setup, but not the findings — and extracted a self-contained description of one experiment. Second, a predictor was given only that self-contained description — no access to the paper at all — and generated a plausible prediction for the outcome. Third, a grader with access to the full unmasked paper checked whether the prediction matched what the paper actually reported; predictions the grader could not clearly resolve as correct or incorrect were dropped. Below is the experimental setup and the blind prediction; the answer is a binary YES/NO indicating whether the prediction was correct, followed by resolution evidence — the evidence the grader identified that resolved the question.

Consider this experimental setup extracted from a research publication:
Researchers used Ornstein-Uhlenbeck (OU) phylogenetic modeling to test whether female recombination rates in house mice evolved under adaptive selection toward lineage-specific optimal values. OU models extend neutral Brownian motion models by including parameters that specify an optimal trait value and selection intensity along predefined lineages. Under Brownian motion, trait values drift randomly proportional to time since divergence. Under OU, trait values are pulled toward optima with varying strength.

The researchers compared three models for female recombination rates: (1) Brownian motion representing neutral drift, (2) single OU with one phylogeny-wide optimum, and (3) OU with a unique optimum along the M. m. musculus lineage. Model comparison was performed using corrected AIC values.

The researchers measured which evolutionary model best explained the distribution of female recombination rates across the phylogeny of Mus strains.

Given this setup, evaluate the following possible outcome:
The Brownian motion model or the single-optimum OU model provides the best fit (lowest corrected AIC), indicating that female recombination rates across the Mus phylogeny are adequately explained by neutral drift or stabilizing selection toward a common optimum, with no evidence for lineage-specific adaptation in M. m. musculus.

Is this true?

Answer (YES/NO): YES